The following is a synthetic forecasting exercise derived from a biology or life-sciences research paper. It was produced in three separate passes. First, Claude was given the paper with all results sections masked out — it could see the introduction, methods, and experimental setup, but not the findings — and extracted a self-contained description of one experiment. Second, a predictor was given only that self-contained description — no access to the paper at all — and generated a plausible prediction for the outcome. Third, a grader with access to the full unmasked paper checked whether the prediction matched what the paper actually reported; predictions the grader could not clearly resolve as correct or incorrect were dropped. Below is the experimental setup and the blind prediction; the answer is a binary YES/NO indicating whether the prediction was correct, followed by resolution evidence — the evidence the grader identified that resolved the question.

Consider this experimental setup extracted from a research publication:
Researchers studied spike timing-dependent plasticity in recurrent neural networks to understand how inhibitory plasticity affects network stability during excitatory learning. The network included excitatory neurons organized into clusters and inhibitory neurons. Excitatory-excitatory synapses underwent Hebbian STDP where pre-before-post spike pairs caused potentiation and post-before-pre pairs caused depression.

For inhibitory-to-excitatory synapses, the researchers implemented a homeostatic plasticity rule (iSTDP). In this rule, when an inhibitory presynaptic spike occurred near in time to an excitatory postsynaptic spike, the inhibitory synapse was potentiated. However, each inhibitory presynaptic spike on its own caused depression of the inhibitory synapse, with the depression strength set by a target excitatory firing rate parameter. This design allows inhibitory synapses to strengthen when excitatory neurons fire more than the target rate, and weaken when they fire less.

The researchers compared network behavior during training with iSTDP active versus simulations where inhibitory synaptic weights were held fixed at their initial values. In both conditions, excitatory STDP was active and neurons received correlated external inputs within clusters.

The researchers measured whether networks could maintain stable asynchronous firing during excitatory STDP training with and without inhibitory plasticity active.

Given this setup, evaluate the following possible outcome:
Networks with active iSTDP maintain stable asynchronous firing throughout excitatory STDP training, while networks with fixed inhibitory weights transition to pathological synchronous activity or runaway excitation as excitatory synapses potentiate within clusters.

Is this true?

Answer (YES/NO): YES